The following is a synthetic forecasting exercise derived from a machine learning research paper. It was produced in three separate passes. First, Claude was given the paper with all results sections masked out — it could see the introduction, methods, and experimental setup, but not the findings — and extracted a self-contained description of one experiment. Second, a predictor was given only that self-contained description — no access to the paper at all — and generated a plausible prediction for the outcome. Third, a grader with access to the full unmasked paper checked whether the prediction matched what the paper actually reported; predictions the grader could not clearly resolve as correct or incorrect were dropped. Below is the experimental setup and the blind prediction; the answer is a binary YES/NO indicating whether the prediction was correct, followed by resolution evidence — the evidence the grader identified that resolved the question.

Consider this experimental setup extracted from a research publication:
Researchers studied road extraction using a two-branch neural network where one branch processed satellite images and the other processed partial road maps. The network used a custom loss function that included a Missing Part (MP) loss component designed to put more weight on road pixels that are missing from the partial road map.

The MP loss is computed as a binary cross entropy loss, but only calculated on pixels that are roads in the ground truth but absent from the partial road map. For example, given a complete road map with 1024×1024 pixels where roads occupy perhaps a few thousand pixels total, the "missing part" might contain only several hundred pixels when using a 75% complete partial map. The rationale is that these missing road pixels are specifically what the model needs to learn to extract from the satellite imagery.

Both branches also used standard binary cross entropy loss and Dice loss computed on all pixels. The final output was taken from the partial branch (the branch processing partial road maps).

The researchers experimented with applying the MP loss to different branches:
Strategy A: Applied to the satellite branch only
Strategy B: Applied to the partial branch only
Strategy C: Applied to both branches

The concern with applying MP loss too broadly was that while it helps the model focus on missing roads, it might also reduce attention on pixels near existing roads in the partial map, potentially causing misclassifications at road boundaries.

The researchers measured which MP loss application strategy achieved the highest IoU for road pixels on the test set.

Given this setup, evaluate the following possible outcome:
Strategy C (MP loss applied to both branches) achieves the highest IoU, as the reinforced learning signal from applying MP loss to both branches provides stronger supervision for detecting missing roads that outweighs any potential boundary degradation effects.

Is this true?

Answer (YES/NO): NO